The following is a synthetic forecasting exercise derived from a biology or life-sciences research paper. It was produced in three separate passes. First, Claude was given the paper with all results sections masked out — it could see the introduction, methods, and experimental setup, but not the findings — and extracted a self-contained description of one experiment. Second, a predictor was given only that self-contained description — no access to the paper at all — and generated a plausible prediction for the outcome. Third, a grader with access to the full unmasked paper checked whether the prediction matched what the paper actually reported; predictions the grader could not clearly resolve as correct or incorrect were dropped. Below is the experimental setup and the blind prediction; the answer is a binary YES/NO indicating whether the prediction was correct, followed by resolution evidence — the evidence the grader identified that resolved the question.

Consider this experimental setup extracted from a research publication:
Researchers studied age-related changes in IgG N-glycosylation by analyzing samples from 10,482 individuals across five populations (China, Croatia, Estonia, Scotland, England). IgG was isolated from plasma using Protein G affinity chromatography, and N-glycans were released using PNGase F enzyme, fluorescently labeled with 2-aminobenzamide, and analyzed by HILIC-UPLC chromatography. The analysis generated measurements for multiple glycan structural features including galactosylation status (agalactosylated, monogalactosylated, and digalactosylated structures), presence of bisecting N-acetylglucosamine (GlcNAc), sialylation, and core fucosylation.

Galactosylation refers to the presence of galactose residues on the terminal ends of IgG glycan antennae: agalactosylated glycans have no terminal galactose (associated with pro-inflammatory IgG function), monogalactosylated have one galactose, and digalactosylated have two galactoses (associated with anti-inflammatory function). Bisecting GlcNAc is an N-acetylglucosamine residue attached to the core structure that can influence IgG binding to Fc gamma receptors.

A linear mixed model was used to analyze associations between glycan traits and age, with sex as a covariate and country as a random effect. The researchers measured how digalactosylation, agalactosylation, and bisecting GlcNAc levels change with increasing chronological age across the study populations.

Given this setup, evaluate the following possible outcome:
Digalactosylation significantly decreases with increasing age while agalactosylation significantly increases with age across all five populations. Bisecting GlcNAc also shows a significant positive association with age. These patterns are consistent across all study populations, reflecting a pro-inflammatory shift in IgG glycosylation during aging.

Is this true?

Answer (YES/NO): YES